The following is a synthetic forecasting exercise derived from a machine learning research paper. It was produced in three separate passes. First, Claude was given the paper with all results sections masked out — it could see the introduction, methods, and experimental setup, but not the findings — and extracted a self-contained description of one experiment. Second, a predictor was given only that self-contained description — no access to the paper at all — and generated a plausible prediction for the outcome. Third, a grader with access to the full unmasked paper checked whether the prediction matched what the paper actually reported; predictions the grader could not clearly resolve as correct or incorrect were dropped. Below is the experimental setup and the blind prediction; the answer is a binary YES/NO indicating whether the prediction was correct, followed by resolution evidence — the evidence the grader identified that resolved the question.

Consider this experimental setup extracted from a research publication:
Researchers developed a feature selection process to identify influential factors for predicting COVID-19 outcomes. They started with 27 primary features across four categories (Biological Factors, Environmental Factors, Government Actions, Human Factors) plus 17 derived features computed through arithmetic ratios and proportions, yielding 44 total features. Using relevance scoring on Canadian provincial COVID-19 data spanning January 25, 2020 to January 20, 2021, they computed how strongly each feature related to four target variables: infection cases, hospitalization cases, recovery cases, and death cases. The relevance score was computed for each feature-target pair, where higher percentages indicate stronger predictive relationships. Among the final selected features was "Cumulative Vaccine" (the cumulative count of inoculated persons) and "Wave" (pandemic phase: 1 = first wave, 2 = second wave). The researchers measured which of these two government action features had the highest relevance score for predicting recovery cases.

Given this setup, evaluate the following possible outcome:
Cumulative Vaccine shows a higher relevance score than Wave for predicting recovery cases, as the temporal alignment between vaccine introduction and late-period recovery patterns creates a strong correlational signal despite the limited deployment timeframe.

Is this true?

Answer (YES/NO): YES